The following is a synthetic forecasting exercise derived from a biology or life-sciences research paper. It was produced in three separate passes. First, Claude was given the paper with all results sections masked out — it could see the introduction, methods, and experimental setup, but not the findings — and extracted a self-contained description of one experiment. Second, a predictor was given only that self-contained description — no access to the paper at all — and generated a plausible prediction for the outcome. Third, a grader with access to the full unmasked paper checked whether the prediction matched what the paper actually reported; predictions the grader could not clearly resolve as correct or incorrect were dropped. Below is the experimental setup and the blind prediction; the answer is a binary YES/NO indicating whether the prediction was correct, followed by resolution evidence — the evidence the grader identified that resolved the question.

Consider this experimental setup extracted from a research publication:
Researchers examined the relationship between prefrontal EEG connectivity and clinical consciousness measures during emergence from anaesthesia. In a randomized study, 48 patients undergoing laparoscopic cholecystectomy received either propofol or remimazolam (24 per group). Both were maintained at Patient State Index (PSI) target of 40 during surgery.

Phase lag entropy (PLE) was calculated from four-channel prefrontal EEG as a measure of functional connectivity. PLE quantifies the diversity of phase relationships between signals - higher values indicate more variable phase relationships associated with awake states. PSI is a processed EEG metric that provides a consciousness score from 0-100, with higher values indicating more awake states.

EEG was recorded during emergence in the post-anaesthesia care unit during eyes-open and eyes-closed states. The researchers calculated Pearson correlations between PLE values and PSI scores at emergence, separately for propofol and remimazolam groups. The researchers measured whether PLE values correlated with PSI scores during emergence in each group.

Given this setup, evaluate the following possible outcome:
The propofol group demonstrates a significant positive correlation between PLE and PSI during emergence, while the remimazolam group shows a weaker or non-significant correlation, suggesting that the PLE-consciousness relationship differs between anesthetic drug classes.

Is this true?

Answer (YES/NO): NO